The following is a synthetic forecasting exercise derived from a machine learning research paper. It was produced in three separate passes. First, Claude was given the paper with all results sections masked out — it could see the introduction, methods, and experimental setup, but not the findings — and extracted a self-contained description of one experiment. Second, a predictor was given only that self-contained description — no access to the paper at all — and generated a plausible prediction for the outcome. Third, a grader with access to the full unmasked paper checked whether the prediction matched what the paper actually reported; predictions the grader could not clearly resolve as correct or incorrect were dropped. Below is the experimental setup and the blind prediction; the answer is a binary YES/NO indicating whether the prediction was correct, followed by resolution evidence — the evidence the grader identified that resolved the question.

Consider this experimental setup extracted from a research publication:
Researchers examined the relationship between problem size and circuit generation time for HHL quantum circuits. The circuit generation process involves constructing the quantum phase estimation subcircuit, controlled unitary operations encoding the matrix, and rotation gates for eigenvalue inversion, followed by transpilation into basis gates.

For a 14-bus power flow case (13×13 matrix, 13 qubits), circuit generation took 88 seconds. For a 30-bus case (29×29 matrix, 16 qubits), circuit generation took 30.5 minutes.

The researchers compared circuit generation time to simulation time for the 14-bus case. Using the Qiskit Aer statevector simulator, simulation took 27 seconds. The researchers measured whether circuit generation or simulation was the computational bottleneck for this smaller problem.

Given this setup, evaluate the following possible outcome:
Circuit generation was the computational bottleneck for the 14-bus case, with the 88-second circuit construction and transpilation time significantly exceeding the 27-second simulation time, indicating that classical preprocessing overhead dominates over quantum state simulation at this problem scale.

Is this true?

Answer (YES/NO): YES